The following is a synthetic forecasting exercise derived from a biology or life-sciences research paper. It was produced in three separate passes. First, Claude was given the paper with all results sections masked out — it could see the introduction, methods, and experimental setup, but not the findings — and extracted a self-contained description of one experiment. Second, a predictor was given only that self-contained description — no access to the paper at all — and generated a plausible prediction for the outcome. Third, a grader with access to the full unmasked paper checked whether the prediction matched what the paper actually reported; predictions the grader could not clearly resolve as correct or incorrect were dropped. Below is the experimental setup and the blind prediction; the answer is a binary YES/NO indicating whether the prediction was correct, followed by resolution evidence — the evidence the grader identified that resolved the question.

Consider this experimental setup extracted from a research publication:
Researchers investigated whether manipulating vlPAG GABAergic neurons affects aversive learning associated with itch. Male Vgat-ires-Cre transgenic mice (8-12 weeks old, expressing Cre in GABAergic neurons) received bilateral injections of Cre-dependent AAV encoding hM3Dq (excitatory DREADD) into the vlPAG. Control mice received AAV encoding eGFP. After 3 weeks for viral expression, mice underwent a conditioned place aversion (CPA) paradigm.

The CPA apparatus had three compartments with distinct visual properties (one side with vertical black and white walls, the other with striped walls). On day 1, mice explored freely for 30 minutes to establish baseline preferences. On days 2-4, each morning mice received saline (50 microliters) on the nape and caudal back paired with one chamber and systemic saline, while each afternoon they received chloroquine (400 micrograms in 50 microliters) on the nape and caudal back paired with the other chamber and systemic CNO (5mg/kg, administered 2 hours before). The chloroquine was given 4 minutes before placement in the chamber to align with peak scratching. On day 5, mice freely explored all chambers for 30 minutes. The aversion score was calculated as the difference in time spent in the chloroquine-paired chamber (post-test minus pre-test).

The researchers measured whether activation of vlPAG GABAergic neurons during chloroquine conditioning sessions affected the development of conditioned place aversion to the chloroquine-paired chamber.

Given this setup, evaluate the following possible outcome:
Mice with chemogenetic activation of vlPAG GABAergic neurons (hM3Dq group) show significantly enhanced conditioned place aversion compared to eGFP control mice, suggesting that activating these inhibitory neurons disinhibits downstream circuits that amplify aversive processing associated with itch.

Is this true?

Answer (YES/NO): NO